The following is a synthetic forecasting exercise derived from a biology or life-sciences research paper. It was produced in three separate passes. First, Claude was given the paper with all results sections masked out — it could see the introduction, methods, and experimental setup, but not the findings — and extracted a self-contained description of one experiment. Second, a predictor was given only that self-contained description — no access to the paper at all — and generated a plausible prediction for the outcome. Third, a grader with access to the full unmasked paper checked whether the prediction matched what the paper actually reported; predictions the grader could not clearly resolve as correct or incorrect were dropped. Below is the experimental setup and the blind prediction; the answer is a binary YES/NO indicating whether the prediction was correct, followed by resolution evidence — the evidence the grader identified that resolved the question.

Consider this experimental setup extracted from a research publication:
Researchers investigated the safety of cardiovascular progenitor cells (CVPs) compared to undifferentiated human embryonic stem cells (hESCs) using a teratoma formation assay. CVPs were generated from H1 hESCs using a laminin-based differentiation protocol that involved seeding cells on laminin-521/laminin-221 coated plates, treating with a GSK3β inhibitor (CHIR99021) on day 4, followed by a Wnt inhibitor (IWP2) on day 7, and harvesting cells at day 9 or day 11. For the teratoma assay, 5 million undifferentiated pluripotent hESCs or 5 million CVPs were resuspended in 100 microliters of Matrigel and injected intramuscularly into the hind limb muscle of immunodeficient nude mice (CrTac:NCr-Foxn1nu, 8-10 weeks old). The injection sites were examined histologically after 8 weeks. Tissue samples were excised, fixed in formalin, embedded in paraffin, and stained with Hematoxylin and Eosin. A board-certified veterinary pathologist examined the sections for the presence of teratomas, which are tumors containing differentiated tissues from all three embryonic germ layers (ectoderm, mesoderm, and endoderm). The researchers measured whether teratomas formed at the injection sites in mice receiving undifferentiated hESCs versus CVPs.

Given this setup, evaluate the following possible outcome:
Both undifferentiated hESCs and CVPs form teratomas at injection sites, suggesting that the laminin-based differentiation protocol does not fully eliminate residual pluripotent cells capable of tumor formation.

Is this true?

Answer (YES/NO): NO